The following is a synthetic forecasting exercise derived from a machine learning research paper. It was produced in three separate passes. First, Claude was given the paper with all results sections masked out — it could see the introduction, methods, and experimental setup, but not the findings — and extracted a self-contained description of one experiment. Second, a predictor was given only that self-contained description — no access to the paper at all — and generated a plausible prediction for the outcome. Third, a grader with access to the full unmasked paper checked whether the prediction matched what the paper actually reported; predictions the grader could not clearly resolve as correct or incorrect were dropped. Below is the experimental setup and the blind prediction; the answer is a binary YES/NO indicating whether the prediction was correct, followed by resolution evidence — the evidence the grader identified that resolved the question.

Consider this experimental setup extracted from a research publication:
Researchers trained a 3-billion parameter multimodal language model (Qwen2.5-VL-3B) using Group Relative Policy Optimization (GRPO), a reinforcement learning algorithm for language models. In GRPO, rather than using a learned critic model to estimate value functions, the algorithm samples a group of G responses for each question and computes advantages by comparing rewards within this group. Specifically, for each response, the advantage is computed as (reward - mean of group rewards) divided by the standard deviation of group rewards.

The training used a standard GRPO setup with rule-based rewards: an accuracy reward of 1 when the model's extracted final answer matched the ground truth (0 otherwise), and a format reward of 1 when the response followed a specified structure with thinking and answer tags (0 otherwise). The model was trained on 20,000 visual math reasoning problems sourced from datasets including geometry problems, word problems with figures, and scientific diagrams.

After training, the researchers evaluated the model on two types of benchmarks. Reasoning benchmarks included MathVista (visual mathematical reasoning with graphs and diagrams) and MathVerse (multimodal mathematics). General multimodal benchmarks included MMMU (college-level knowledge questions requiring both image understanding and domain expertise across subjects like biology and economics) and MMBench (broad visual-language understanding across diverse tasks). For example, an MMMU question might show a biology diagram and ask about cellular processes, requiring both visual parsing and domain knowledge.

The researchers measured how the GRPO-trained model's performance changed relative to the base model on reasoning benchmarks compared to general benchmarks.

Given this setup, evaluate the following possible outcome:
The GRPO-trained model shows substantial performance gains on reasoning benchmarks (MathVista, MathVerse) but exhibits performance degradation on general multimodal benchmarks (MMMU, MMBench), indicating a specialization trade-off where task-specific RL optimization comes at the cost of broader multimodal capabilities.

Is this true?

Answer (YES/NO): YES